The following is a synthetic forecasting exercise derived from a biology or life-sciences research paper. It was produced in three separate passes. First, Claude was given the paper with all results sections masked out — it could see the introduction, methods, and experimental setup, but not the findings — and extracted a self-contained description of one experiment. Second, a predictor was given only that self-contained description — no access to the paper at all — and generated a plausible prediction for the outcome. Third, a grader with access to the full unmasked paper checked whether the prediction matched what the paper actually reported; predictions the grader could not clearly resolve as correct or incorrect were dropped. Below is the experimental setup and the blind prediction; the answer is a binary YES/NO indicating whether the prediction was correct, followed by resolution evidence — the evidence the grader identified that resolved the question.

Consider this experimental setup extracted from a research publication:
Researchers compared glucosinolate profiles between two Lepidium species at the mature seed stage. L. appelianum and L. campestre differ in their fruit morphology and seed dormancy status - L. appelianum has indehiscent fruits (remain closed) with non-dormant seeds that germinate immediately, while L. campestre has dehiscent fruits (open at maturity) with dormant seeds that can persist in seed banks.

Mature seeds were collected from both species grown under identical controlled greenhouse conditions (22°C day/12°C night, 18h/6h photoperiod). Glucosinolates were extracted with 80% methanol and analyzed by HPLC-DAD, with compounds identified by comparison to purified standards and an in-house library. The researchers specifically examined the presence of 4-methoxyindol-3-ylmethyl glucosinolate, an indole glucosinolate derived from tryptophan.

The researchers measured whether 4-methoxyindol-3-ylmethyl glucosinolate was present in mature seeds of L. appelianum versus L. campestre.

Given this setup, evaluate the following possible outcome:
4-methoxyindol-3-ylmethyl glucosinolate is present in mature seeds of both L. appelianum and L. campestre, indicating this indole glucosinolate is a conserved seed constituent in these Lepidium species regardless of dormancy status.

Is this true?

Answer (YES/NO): NO